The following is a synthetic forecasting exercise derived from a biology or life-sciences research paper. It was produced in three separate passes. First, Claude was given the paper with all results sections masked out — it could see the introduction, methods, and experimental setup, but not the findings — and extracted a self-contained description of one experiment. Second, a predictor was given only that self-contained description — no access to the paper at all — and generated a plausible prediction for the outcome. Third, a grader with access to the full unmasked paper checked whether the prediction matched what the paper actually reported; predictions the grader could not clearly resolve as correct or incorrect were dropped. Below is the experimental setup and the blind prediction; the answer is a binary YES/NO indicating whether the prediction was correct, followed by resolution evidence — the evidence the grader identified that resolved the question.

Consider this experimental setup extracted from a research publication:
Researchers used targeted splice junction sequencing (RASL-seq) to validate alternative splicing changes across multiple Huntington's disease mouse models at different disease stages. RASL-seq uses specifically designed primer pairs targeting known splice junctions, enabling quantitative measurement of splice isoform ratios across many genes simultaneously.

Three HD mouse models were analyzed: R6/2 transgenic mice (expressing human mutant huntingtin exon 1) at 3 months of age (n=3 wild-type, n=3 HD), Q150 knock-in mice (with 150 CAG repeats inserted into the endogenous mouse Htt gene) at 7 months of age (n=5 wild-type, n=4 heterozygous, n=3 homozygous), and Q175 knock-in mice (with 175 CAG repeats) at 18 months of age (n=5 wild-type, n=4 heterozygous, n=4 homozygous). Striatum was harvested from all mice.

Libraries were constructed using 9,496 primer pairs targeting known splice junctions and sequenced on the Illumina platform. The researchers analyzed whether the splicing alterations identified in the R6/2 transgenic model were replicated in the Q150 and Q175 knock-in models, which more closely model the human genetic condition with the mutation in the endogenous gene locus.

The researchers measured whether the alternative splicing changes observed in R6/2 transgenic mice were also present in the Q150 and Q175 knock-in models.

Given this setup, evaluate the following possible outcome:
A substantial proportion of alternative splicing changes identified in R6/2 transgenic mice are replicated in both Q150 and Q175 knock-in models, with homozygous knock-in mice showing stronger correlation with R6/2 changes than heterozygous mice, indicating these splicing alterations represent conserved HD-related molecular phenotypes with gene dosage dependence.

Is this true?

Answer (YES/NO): YES